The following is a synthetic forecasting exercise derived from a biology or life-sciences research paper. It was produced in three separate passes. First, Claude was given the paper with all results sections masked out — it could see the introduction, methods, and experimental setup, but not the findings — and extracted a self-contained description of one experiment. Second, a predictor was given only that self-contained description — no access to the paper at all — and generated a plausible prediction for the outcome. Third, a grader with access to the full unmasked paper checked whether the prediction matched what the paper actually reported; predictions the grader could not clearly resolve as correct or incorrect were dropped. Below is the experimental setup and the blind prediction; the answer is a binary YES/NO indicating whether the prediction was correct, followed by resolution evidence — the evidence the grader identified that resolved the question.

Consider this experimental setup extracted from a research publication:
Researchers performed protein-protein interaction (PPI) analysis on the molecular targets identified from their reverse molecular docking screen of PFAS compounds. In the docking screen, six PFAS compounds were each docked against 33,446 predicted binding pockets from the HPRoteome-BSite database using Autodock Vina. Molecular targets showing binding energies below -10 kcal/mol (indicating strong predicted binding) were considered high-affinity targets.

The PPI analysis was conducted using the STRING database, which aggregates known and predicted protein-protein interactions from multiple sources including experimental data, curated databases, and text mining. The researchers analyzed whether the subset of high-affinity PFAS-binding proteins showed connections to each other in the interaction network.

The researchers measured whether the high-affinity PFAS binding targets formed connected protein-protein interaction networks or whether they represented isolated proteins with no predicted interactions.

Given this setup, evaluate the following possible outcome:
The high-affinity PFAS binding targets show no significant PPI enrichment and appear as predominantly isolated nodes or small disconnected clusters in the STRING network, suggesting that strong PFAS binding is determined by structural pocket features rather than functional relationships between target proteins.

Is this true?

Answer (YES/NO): YES